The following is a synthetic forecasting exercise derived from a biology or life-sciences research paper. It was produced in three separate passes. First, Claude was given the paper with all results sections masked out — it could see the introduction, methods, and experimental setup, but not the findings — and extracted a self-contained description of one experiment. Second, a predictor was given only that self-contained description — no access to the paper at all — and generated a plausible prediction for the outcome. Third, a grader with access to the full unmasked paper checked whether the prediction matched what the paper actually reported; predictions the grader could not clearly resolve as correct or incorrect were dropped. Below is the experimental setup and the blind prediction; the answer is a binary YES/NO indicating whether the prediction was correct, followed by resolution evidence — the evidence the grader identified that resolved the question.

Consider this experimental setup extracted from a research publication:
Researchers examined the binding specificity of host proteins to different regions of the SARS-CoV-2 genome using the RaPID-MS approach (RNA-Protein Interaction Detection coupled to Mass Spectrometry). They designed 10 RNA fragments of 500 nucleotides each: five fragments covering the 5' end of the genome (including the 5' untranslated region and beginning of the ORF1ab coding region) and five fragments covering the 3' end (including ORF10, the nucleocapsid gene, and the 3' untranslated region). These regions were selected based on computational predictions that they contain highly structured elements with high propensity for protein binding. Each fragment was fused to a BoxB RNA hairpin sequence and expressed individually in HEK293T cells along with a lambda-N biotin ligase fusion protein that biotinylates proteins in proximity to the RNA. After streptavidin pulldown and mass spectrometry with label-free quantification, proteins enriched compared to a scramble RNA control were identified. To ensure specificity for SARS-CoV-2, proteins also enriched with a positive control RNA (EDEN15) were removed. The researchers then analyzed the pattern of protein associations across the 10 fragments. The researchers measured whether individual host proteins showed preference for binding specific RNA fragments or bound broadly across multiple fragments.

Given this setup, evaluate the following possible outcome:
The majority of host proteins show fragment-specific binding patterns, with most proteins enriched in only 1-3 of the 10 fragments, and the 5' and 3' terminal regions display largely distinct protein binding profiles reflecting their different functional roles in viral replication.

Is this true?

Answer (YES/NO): YES